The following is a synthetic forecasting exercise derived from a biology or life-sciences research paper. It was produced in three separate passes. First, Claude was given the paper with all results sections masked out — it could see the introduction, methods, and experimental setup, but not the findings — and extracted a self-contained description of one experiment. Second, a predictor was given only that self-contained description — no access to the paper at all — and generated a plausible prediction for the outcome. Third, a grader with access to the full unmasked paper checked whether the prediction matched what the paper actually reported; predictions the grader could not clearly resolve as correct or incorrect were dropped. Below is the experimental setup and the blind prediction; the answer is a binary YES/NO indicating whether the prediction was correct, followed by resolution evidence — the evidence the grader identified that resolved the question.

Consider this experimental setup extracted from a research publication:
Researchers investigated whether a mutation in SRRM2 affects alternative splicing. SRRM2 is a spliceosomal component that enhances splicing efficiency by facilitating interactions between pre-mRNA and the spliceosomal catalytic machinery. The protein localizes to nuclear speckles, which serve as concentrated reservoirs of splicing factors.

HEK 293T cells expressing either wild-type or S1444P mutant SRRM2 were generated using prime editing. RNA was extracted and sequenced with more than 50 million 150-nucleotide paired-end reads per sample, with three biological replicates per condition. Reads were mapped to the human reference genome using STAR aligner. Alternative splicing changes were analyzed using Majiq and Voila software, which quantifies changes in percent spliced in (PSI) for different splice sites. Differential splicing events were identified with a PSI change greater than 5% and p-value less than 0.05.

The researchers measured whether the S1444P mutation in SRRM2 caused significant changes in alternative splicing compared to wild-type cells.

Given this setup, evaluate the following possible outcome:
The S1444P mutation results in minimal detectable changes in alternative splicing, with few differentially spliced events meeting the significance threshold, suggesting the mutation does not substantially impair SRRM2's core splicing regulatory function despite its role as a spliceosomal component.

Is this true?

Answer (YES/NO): NO